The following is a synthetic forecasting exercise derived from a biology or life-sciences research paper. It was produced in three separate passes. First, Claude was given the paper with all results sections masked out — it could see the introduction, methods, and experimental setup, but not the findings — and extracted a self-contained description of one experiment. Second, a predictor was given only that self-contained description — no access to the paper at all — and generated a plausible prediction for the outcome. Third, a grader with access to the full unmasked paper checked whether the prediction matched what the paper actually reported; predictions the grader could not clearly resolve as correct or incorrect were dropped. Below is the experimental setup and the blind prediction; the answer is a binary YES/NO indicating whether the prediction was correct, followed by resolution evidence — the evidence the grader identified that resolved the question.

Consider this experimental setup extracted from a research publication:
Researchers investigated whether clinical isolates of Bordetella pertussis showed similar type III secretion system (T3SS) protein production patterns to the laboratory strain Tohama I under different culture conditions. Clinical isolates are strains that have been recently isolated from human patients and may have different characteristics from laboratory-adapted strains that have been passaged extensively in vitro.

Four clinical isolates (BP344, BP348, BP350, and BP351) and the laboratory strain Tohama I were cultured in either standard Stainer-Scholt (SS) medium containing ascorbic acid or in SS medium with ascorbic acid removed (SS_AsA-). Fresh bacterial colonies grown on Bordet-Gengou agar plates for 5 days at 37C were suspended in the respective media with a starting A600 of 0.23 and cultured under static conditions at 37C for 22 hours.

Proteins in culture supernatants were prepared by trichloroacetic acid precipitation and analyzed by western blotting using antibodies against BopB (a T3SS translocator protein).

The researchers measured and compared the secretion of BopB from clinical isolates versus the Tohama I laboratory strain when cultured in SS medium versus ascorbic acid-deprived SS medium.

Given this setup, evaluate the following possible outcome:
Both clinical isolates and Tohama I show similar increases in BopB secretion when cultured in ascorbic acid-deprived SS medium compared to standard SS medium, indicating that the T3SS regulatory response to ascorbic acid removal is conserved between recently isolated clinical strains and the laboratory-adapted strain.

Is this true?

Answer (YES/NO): NO